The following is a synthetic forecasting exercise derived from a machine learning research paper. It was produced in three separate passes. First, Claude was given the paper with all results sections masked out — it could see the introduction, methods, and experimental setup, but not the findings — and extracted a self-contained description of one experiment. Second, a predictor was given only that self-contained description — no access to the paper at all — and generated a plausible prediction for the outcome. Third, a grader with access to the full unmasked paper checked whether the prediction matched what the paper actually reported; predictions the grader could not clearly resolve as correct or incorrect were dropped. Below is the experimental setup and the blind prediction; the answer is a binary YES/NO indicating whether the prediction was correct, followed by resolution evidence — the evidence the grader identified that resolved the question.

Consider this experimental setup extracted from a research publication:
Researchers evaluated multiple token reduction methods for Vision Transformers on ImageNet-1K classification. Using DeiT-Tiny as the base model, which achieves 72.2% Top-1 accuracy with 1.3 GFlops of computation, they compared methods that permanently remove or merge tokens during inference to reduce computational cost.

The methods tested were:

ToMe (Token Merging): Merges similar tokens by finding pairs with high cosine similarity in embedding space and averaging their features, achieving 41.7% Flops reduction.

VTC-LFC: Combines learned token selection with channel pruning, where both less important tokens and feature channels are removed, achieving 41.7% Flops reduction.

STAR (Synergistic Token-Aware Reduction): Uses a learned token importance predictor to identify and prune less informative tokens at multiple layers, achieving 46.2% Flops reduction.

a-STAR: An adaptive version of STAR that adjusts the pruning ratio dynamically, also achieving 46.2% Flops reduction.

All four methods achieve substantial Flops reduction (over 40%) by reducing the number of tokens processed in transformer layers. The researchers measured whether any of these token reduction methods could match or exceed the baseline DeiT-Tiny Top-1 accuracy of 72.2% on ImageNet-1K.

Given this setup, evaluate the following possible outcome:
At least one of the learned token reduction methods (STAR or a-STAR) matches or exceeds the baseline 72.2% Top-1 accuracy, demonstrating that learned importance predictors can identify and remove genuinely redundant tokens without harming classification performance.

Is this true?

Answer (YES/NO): NO